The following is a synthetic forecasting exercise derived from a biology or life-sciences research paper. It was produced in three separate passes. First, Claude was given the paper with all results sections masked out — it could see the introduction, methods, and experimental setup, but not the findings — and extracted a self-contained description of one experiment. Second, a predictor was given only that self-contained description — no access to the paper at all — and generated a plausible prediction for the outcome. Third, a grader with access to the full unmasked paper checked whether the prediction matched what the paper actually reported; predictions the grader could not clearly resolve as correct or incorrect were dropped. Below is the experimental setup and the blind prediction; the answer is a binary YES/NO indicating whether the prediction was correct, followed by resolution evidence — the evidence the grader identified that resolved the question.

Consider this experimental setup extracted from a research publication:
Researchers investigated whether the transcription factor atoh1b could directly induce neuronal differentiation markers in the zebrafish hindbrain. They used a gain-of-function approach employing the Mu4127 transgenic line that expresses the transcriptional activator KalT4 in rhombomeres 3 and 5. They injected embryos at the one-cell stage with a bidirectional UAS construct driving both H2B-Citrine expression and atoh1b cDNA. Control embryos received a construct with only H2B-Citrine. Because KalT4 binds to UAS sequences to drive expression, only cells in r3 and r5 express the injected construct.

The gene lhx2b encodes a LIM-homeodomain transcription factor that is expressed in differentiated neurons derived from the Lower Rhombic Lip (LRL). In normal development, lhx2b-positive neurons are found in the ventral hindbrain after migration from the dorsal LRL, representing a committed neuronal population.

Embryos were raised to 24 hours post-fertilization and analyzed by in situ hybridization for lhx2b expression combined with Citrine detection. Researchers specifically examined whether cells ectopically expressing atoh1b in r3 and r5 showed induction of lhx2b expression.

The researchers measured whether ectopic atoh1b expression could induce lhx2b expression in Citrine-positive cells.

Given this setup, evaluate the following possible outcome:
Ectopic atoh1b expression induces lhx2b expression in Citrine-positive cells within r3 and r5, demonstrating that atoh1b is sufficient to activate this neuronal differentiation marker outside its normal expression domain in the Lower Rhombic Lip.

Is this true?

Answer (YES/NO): YES